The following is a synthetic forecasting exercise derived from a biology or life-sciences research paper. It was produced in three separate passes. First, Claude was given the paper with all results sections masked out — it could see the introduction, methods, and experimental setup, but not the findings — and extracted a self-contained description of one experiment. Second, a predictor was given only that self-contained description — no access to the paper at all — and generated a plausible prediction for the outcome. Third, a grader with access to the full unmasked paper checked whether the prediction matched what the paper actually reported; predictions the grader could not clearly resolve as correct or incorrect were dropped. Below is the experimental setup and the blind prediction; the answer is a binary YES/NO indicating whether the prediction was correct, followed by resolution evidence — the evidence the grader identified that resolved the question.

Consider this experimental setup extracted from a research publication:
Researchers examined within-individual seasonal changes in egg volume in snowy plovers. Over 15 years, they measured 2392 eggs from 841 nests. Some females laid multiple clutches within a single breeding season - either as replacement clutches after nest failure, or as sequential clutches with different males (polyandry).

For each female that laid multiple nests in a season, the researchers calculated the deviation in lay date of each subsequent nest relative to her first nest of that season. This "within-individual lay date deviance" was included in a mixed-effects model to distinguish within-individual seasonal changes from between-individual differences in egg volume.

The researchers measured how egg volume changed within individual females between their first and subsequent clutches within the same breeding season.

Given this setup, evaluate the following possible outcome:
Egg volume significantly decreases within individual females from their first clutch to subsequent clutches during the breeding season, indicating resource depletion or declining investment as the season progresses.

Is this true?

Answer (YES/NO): NO